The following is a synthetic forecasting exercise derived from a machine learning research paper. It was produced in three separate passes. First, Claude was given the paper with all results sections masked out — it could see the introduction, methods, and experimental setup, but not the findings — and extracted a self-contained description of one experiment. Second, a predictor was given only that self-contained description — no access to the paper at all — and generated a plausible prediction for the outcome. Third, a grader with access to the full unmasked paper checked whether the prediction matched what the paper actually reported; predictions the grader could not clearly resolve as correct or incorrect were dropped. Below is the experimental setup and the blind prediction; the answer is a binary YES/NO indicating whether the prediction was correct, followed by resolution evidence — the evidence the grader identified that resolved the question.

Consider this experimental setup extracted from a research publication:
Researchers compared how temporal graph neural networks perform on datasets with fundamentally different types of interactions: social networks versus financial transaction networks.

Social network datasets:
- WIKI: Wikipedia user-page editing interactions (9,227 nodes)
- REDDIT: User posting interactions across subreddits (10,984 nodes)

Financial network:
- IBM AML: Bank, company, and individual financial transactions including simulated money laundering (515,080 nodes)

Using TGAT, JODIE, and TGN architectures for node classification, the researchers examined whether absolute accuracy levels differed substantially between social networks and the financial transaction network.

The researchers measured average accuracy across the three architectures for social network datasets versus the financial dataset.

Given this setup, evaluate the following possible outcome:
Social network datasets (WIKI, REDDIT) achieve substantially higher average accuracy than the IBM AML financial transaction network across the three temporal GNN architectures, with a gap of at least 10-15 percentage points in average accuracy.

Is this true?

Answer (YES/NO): NO